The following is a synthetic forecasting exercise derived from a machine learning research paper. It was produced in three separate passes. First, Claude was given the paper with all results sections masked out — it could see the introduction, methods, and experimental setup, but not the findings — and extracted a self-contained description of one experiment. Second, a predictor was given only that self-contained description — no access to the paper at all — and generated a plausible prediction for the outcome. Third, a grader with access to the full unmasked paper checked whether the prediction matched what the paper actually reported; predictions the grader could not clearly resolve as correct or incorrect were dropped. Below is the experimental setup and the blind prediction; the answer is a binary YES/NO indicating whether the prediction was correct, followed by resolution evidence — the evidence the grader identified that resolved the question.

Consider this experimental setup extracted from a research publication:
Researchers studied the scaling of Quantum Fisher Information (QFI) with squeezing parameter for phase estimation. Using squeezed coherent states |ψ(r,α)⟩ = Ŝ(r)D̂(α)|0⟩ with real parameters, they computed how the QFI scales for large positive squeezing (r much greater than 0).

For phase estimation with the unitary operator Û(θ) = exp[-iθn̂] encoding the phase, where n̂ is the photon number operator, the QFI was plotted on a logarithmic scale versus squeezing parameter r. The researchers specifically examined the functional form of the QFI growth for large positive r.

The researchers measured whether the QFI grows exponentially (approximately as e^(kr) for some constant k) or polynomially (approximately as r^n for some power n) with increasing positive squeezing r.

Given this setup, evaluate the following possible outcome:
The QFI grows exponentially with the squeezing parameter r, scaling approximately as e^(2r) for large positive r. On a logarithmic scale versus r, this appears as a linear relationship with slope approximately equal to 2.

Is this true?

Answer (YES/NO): NO